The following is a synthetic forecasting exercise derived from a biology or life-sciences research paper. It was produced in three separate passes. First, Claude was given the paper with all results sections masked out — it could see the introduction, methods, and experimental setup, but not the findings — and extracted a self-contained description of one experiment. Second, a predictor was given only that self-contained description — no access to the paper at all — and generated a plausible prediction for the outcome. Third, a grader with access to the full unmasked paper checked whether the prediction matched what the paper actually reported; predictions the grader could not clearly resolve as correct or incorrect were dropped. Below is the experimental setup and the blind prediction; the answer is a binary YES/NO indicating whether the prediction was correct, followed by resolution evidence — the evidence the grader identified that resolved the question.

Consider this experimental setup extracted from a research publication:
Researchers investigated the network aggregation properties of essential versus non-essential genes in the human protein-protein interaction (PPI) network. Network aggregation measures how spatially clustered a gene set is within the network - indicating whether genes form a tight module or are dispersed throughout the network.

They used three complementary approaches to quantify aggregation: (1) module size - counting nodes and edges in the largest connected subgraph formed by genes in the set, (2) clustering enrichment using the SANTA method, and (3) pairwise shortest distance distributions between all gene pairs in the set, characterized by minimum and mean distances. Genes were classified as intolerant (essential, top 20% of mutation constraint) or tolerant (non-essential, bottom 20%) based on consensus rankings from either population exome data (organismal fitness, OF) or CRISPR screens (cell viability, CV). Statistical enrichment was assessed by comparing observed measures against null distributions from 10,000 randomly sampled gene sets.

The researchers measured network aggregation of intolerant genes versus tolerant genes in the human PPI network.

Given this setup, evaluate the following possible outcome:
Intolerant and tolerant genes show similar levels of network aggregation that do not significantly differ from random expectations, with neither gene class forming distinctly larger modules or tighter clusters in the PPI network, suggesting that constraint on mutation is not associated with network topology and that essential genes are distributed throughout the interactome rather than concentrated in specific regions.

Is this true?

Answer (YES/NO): NO